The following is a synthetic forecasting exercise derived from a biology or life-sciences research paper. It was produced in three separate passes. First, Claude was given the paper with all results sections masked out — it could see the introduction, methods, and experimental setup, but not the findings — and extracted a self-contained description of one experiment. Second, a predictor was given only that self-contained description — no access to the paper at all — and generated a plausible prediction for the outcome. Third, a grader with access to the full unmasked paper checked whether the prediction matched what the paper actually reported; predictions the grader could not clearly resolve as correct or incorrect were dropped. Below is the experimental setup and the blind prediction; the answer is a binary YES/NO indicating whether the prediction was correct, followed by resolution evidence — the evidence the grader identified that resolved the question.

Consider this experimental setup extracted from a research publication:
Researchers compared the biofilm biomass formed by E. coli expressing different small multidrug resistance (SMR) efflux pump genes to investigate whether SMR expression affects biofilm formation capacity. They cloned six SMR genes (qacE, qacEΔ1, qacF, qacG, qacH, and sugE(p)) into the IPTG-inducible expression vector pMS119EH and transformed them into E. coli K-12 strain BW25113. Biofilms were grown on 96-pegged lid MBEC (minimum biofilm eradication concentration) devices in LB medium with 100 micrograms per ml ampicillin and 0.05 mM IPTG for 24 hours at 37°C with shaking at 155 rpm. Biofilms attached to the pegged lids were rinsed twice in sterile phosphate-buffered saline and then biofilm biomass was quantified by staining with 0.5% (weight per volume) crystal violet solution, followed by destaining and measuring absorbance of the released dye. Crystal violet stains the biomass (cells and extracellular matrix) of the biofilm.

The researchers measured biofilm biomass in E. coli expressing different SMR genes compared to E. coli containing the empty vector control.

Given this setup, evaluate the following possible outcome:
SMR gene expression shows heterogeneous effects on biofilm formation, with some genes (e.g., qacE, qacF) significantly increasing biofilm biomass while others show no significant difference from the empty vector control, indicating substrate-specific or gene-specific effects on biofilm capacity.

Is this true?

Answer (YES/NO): NO